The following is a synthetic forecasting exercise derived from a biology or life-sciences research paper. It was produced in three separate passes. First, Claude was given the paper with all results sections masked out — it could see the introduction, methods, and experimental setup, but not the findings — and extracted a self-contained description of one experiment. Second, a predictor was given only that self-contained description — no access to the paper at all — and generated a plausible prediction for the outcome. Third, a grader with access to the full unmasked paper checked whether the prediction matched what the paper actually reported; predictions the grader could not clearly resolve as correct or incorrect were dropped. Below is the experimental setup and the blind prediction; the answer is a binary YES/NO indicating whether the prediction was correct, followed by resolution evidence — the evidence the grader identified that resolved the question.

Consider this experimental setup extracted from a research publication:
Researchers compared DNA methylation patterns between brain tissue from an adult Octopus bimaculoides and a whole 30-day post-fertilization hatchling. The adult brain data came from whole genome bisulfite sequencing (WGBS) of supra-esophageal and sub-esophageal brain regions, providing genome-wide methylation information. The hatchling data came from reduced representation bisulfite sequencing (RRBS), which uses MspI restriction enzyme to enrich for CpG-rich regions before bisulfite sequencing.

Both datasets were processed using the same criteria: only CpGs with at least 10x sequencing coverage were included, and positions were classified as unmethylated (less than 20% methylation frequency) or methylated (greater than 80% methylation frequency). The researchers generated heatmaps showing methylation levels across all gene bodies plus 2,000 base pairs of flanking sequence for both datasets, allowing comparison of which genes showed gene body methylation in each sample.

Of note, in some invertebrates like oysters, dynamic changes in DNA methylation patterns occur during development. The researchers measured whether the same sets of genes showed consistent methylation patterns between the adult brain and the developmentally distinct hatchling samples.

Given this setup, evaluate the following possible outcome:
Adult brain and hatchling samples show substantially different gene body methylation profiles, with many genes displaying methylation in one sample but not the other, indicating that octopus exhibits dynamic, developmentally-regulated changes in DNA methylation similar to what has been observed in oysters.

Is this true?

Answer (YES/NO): NO